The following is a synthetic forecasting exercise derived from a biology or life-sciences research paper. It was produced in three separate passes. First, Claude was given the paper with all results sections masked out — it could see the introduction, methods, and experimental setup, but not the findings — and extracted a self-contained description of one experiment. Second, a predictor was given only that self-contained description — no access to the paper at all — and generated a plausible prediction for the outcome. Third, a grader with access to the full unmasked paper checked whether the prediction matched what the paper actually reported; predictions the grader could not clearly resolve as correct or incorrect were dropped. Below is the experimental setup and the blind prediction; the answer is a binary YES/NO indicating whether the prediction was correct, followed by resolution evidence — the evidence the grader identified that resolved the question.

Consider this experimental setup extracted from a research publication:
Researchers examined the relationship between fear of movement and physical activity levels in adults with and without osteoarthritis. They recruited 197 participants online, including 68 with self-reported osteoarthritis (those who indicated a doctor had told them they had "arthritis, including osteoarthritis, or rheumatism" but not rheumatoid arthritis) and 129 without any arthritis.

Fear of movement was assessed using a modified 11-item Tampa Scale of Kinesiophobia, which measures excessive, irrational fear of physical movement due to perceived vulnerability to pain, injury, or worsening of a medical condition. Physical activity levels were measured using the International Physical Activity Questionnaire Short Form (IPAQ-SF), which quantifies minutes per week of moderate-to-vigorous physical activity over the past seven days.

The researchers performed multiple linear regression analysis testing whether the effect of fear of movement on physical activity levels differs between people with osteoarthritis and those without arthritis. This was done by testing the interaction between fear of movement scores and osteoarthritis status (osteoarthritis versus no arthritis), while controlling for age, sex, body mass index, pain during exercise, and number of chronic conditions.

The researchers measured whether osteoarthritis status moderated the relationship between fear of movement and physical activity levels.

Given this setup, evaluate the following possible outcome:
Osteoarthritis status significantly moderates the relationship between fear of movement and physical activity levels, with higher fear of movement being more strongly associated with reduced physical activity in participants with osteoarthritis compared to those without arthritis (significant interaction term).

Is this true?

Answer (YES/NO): YES